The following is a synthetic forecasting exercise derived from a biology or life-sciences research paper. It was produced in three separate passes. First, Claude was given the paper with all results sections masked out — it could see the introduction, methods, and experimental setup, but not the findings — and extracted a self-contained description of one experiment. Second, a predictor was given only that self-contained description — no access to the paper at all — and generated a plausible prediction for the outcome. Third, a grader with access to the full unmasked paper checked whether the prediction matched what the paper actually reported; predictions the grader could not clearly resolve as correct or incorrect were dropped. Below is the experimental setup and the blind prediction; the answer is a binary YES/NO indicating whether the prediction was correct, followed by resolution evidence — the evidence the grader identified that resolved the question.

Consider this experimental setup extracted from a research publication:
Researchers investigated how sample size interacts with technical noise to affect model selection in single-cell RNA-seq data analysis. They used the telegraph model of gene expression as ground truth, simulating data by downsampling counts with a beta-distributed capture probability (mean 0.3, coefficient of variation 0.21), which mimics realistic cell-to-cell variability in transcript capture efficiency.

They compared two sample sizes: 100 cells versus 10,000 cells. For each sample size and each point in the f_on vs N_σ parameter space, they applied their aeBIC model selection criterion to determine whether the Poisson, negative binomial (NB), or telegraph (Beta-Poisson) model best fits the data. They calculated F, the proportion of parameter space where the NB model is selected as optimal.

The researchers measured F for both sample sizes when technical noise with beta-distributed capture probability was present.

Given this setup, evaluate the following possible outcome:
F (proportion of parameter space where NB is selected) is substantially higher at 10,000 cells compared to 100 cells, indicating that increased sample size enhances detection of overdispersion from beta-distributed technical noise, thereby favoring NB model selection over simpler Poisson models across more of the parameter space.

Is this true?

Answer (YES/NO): YES